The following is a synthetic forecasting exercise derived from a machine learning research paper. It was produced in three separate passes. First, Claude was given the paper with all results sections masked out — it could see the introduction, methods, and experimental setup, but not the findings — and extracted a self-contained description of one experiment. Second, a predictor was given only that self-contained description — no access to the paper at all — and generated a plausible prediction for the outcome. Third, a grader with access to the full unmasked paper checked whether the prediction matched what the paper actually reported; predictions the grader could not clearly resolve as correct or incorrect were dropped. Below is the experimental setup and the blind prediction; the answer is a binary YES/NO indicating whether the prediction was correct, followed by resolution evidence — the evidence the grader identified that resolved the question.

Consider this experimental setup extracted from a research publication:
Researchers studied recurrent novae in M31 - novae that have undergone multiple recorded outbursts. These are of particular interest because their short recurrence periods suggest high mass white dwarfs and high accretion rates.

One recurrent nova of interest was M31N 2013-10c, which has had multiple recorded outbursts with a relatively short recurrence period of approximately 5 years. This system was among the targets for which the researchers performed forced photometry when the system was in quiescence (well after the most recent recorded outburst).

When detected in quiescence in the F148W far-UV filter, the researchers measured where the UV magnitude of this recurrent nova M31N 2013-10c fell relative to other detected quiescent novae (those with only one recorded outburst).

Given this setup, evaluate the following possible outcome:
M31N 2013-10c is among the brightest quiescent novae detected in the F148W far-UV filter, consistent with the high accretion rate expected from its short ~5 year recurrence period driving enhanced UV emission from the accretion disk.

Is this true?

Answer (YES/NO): NO